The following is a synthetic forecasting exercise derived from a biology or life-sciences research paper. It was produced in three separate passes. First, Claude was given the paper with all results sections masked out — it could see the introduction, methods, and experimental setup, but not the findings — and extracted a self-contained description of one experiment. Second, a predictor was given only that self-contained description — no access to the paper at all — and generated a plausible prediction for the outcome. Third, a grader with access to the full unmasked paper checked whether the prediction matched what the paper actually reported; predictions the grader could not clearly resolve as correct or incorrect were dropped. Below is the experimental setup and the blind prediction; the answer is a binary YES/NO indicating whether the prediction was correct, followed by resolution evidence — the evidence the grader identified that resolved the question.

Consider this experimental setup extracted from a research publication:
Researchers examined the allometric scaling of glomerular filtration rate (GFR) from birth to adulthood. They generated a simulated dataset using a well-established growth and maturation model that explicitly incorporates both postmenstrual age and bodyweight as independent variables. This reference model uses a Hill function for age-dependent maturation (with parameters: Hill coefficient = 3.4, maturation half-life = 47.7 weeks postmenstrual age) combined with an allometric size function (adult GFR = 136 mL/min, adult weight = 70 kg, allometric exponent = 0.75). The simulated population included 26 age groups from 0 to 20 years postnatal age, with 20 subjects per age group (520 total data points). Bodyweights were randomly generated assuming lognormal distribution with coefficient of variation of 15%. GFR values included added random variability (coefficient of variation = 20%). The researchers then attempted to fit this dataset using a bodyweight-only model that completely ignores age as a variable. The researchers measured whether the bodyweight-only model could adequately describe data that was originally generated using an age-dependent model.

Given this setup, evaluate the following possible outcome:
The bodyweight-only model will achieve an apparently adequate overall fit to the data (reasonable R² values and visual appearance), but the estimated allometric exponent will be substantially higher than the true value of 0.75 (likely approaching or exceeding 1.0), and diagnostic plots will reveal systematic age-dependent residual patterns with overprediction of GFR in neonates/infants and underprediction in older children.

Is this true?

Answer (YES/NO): NO